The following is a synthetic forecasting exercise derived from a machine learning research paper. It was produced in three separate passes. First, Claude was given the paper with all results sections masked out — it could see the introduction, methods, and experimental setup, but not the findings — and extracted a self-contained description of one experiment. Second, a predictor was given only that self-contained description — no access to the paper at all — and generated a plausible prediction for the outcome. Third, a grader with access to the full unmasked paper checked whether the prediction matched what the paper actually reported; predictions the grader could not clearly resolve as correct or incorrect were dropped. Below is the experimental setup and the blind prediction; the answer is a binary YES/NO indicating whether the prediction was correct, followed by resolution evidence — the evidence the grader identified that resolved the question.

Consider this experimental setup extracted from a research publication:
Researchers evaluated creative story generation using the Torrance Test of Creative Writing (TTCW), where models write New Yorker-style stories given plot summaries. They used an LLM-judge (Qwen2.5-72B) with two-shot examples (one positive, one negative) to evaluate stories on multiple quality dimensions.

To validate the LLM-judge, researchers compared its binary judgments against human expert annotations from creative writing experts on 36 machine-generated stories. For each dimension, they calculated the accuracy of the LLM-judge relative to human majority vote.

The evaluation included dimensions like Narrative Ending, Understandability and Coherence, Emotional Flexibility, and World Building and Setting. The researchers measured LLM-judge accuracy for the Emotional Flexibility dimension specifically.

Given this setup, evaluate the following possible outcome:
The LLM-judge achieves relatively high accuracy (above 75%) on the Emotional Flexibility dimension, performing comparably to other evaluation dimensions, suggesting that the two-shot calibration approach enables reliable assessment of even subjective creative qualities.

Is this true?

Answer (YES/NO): YES